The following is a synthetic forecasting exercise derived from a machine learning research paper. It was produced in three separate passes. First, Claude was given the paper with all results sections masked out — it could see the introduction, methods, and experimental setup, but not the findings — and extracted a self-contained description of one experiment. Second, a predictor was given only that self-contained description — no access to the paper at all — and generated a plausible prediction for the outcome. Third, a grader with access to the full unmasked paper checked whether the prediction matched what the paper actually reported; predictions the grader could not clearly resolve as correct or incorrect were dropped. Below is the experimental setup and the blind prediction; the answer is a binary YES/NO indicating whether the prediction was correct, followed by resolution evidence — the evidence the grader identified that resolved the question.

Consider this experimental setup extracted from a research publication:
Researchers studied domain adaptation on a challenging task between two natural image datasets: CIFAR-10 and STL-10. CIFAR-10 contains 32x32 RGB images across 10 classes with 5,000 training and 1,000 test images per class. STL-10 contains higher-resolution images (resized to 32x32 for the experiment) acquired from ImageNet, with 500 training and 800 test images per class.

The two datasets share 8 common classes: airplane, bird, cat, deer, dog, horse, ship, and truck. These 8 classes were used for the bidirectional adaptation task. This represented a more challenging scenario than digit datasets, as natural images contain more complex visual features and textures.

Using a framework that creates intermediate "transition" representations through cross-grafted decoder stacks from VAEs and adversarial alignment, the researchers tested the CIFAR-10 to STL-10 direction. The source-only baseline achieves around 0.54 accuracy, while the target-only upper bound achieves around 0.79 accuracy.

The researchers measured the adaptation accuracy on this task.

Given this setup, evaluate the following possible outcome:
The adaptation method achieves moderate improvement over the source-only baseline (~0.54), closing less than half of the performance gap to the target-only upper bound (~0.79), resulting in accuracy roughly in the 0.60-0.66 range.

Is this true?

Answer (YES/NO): YES